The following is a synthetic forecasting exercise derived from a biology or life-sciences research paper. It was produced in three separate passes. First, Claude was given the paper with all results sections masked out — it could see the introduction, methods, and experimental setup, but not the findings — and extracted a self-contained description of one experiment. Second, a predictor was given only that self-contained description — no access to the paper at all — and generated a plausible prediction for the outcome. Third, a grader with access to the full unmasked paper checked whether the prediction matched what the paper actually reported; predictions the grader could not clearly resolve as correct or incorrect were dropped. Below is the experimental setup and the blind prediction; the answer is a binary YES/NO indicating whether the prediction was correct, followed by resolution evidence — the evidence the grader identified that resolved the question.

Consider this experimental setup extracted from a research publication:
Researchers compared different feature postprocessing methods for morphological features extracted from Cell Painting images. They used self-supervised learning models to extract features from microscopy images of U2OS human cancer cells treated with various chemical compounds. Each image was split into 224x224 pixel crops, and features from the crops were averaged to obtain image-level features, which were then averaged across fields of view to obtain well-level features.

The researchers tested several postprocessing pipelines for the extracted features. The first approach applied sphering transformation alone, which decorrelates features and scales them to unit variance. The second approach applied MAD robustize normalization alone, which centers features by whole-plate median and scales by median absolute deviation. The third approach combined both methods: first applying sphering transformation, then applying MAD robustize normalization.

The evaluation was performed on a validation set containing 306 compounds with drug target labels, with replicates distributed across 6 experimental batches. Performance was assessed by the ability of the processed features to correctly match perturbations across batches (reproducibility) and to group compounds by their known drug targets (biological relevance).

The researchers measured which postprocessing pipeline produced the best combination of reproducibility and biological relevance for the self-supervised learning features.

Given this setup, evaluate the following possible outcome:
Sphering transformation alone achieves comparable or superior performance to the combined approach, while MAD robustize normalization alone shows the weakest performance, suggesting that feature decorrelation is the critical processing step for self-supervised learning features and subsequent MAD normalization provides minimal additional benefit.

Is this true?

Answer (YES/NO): NO